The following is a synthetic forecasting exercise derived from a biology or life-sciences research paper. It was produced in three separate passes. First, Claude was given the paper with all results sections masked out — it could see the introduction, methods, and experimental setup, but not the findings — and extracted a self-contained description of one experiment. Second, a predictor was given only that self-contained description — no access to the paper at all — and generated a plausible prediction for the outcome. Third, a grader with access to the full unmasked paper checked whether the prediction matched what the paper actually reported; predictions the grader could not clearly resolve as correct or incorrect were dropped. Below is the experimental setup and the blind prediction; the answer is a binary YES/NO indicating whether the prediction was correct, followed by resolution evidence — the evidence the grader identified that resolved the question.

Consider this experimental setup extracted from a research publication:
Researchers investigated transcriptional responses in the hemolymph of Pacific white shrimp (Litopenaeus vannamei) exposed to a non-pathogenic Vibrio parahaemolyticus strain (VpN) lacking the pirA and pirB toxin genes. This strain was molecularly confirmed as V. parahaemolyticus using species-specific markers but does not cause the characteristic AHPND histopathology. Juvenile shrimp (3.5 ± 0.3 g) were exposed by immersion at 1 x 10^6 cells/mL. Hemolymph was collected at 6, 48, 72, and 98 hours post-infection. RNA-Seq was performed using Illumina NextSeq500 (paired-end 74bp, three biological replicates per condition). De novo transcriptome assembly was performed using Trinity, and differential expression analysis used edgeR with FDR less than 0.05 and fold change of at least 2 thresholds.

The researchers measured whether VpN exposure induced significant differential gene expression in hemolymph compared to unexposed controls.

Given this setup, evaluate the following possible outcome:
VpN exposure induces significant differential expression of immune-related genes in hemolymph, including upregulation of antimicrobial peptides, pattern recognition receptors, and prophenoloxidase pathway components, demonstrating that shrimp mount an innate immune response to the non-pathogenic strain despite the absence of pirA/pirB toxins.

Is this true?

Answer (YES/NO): NO